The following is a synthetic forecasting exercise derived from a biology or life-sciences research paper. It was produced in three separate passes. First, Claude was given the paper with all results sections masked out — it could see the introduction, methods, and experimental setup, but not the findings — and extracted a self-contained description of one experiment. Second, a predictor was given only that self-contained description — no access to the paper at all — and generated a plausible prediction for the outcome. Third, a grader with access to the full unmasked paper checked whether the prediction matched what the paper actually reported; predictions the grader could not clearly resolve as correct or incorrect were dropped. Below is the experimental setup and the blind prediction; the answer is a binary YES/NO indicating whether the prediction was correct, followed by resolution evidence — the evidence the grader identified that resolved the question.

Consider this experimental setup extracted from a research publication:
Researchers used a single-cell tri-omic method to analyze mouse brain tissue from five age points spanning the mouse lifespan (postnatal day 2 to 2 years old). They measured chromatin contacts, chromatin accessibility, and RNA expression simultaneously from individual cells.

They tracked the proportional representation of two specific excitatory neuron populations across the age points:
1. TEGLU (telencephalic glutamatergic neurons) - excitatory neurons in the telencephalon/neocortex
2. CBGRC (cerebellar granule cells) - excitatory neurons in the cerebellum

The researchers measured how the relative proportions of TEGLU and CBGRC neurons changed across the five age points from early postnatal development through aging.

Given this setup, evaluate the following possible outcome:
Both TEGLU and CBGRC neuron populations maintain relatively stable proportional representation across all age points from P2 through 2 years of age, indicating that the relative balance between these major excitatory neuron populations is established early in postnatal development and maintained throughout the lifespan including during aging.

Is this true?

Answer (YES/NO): NO